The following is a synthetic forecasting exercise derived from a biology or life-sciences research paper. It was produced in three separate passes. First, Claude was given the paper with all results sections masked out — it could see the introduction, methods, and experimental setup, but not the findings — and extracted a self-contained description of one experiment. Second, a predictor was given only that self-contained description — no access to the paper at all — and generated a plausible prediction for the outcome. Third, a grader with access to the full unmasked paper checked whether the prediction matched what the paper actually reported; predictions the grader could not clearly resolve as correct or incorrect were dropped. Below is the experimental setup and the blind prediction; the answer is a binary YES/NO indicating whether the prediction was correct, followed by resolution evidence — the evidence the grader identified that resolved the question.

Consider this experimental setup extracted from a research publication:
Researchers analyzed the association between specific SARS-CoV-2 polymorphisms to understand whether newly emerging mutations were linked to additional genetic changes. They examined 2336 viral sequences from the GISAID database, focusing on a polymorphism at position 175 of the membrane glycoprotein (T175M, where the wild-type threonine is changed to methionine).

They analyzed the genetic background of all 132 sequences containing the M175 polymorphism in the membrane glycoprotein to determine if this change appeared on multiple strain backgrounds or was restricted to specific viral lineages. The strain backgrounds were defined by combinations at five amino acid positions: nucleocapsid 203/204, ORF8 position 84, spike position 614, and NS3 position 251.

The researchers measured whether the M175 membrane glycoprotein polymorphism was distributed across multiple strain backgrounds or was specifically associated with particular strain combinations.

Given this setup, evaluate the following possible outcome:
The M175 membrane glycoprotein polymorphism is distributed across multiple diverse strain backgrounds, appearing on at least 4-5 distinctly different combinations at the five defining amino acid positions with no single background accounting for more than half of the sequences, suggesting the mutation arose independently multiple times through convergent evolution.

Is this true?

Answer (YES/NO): NO